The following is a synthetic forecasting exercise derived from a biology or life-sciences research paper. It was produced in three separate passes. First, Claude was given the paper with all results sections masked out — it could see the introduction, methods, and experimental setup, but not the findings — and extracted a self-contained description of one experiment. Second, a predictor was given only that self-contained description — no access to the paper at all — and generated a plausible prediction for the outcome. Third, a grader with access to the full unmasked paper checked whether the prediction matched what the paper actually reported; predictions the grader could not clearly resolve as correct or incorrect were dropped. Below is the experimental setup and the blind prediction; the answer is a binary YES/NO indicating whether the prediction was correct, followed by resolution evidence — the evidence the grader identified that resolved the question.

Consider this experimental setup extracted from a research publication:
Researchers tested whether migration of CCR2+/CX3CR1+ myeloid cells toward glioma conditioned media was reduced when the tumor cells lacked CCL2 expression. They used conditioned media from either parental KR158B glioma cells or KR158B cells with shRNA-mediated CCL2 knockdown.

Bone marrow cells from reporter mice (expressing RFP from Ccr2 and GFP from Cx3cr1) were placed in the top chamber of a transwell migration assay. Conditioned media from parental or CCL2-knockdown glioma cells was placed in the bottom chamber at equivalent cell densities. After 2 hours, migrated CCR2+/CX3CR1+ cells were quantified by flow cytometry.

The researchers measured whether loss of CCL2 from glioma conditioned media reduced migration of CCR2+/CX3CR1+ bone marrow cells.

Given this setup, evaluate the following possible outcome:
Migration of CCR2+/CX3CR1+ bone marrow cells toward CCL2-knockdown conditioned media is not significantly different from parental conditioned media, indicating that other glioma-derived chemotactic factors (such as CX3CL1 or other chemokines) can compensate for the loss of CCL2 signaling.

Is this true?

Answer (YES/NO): YES